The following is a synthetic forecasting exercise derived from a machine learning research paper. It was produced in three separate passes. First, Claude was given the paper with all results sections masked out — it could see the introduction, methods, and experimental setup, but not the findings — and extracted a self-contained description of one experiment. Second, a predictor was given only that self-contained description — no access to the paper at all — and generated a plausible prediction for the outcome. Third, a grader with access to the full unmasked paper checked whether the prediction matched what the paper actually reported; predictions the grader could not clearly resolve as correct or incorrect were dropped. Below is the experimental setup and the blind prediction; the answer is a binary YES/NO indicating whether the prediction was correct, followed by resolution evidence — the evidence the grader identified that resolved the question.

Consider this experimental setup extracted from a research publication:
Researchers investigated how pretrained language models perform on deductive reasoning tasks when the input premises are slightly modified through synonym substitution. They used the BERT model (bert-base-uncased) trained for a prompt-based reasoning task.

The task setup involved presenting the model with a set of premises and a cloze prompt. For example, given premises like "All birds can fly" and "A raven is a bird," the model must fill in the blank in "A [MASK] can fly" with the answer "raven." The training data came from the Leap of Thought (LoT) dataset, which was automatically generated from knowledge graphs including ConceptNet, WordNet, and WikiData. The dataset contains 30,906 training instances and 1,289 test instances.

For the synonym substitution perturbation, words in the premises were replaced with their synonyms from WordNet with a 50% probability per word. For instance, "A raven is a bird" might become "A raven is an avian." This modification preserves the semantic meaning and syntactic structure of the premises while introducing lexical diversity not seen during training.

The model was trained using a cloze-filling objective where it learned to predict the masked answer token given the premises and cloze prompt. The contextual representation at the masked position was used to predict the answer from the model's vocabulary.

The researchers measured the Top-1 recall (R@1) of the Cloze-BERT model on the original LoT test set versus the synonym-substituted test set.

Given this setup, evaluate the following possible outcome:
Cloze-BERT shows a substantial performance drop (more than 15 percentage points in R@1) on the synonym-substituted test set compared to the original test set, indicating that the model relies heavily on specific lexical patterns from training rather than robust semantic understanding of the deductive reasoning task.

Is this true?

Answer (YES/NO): YES